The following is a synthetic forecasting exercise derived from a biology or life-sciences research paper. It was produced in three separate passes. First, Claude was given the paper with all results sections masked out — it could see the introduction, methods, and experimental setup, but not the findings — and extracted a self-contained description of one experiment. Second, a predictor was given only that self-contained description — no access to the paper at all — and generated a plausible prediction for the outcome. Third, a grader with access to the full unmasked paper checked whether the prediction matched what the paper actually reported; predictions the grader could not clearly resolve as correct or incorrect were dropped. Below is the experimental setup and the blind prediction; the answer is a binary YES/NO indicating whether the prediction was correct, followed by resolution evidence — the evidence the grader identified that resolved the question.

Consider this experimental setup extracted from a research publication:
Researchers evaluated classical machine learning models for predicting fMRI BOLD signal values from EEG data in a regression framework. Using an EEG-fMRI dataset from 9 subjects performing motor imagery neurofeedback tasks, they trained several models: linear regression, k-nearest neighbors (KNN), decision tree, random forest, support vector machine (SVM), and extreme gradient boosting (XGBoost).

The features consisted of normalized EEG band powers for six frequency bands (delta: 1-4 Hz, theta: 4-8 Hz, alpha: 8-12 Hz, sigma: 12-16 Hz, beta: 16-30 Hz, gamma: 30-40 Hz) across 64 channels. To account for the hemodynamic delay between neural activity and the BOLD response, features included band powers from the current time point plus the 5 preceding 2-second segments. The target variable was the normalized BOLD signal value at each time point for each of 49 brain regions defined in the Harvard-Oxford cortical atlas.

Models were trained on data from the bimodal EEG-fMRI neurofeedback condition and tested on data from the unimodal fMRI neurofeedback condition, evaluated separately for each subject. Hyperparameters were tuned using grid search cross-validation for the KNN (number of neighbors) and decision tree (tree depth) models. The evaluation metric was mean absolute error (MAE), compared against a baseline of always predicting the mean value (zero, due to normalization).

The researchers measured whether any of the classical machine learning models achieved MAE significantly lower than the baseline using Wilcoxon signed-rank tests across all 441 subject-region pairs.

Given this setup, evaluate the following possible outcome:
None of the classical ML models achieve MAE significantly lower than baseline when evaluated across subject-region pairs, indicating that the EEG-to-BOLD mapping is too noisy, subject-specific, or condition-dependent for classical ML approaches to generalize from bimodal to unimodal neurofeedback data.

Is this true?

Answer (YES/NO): NO